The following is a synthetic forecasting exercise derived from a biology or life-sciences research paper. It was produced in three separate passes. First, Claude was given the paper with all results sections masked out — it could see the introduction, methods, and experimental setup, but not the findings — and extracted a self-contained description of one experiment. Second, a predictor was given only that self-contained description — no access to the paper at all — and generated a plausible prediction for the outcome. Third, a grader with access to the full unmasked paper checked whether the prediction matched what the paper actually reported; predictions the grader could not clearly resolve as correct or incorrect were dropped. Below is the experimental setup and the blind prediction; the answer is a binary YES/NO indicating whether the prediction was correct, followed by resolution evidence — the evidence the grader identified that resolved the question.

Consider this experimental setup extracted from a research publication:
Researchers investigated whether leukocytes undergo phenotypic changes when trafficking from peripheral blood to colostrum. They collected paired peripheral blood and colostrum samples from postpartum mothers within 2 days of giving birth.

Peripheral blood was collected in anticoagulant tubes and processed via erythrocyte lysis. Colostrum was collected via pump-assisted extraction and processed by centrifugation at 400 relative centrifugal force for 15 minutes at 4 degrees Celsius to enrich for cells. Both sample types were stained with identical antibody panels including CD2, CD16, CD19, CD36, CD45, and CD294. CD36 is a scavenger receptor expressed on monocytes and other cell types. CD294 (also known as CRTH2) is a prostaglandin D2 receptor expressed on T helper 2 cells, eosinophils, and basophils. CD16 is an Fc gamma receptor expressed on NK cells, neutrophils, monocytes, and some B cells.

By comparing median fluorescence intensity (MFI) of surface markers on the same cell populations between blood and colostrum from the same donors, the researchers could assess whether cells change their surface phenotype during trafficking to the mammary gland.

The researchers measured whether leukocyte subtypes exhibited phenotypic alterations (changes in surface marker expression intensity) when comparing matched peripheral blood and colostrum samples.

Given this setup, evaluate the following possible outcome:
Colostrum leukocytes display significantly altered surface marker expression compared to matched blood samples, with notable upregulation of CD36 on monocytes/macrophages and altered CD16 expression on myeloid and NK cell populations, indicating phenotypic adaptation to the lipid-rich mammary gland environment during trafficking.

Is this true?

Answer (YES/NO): NO